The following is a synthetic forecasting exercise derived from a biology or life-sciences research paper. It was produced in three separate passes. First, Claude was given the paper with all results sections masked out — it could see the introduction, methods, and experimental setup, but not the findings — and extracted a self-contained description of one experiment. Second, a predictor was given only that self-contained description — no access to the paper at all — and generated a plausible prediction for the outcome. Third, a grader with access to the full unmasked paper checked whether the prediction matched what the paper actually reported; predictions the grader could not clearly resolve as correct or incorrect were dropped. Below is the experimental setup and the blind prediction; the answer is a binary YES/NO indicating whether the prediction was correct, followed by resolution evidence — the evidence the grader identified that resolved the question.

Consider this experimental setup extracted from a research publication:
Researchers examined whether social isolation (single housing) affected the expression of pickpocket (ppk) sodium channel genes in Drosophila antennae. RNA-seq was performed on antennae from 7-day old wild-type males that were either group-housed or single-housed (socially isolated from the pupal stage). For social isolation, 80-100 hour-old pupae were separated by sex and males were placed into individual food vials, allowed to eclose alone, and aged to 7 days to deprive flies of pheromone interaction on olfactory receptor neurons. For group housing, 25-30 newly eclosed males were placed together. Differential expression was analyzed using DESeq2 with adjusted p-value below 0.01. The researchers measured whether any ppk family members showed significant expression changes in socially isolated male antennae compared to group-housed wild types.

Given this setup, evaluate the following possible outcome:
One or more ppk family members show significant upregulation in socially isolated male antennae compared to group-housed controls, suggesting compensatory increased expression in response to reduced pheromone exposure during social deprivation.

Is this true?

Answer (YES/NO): NO